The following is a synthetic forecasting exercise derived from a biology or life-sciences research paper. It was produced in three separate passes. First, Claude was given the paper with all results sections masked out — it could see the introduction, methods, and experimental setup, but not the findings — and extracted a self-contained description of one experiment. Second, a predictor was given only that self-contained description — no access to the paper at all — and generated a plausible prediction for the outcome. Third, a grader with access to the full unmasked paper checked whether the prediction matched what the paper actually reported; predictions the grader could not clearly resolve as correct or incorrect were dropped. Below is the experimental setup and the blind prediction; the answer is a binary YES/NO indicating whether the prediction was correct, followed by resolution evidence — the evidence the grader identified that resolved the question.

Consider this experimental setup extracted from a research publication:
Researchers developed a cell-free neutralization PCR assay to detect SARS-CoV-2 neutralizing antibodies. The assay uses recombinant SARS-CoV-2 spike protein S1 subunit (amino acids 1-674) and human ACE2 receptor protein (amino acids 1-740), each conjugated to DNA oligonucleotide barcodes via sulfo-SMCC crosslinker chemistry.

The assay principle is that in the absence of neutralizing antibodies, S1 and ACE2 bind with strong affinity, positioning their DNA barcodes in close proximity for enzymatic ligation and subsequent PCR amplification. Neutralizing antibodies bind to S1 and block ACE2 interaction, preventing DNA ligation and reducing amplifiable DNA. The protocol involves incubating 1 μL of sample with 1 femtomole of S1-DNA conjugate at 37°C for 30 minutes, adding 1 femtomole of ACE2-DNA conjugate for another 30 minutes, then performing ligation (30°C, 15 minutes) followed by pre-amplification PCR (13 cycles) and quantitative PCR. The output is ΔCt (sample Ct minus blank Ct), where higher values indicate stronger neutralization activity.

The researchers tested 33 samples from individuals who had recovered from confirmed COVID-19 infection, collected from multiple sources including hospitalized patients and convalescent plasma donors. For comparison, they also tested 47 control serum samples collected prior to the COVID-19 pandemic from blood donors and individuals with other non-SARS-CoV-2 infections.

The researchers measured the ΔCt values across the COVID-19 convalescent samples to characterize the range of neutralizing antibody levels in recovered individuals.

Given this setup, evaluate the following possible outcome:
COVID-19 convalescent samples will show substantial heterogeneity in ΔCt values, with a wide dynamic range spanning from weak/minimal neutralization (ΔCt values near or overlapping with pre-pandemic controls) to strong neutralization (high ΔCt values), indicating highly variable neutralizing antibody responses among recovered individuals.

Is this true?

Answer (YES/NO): NO